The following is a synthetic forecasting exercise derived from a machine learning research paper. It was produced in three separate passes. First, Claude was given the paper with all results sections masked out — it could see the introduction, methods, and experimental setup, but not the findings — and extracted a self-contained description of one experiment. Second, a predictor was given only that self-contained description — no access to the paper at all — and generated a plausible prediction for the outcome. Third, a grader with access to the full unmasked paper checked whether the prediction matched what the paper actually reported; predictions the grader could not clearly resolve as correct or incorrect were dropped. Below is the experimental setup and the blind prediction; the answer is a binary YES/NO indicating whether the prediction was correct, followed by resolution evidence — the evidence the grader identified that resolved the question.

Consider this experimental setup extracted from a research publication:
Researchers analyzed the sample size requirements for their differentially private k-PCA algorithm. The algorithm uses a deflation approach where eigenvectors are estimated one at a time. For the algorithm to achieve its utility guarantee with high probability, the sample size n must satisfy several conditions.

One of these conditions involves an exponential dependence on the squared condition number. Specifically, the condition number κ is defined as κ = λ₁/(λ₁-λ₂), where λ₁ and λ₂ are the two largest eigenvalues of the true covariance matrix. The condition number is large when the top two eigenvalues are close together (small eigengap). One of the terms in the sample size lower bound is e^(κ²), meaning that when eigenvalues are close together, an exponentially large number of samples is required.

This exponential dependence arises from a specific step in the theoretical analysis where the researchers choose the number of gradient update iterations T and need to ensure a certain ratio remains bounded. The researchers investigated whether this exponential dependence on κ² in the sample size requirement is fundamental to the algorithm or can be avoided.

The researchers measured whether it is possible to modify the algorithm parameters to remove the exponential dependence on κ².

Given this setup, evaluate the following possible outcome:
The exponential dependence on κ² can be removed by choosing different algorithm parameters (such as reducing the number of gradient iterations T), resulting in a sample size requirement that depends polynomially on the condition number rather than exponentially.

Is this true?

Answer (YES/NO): NO